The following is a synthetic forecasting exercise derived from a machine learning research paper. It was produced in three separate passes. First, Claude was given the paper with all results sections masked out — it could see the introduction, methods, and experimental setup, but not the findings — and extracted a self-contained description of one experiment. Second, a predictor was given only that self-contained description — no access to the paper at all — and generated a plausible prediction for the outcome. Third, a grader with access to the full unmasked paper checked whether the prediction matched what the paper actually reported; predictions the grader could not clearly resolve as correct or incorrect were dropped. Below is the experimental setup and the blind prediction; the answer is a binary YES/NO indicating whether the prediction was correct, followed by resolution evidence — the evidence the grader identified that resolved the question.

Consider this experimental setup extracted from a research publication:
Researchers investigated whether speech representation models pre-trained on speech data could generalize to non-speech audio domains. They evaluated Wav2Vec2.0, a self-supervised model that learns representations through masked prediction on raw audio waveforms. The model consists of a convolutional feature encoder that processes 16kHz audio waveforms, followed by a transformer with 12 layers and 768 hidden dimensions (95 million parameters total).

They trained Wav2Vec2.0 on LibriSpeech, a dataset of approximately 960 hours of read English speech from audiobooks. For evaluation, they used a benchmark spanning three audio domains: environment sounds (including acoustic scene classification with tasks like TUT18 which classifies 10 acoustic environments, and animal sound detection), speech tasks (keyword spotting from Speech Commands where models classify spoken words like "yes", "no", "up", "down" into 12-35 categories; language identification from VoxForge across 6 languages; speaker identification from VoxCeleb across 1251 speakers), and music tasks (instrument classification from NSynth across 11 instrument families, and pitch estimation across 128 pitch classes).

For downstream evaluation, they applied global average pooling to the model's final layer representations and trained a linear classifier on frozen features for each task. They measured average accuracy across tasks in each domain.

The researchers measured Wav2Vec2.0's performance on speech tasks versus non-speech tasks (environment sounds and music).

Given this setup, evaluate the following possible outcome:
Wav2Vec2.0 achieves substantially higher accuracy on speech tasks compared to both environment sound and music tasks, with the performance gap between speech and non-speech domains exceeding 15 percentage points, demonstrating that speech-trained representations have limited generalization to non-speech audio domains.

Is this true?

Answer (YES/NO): YES